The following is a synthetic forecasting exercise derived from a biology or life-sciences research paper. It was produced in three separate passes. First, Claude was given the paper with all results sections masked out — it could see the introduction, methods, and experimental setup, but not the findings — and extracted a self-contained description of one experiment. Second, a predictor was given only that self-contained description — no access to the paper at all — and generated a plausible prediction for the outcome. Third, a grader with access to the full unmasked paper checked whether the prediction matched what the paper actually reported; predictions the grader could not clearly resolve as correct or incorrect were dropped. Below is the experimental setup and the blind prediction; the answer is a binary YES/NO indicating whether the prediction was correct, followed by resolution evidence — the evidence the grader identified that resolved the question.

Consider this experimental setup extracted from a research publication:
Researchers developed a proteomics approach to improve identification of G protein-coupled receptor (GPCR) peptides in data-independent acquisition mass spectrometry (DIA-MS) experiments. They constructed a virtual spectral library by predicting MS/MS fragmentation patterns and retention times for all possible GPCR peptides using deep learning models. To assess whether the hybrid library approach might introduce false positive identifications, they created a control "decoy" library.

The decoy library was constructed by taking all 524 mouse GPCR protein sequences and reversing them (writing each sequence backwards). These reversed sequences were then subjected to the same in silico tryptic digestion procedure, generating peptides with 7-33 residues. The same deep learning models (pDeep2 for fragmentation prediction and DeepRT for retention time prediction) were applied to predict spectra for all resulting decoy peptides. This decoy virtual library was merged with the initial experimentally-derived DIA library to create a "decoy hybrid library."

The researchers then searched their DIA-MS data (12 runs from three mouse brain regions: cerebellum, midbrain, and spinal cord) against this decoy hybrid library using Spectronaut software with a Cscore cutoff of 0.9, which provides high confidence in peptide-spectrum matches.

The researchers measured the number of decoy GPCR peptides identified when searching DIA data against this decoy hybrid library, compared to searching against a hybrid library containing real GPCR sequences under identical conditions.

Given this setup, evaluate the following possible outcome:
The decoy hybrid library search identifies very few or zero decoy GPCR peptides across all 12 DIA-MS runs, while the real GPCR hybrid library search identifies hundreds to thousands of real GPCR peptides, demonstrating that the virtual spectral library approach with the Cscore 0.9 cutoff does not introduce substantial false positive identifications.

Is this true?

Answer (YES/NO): NO